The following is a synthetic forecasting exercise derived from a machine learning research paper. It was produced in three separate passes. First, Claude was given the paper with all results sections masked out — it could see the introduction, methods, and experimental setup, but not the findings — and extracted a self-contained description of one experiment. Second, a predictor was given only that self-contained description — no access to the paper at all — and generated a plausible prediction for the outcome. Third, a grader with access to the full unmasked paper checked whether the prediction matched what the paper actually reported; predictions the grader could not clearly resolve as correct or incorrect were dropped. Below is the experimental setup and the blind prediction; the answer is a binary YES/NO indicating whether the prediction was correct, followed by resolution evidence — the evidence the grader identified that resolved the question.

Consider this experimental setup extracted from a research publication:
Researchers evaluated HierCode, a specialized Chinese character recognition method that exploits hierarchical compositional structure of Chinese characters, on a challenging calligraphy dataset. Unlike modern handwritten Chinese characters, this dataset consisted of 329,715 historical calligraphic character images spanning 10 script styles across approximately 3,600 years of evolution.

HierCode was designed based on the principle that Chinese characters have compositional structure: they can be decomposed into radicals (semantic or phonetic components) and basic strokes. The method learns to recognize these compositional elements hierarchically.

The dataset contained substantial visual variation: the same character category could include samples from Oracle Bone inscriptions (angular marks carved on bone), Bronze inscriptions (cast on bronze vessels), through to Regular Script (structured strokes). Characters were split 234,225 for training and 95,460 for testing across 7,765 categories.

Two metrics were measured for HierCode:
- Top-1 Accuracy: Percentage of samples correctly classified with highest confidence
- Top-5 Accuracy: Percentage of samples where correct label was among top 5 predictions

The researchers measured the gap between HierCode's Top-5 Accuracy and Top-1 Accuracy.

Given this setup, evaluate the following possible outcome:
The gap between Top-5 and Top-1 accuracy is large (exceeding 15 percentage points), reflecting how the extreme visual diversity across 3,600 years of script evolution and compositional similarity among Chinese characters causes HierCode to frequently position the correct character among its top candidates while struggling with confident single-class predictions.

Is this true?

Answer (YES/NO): NO